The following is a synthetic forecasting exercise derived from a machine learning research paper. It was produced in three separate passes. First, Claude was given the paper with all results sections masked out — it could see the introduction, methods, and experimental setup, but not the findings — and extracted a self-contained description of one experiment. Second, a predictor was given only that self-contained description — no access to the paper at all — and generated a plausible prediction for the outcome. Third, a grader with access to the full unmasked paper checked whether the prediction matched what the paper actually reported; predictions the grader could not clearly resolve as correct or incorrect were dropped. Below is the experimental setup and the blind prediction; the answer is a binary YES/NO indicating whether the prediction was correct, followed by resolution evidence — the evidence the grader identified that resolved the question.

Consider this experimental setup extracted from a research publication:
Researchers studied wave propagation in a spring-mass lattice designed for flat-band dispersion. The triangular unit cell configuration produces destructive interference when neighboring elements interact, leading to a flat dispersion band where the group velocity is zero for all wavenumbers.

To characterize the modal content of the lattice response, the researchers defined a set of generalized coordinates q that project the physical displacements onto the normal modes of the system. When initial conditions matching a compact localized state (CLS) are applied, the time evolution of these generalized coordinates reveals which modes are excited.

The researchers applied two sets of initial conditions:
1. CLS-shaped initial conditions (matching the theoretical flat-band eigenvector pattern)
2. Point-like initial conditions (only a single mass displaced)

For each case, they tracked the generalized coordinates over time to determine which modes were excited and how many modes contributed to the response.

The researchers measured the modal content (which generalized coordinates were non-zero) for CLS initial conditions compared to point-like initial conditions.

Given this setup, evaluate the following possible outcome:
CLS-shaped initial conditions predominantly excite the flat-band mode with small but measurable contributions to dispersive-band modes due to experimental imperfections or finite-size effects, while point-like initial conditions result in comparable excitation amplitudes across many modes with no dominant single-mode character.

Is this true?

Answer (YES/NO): NO